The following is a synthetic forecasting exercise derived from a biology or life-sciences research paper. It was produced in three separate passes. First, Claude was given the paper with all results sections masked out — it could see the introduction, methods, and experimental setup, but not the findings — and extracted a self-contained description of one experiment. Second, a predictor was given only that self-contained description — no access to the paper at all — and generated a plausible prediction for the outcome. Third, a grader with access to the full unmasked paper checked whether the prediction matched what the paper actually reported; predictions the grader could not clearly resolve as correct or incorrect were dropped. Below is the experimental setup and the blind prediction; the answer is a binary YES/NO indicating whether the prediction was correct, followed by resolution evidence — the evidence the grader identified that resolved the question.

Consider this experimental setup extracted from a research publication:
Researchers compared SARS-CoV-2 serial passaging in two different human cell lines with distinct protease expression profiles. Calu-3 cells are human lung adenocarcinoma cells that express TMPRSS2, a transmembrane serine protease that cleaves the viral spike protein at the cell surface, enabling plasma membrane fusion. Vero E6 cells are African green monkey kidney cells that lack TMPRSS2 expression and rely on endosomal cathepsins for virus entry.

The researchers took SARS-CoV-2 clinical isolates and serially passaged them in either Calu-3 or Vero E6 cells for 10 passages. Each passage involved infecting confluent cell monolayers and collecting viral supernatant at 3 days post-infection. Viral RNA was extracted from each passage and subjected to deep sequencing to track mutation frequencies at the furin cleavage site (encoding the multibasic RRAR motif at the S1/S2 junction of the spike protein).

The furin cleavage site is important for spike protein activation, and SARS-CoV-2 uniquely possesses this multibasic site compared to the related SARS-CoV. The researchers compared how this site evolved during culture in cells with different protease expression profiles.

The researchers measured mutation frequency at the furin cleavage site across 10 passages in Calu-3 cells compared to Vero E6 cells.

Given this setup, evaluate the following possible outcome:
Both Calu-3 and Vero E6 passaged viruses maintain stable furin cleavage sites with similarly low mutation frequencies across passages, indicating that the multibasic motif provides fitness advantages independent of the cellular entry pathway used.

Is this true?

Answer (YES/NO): NO